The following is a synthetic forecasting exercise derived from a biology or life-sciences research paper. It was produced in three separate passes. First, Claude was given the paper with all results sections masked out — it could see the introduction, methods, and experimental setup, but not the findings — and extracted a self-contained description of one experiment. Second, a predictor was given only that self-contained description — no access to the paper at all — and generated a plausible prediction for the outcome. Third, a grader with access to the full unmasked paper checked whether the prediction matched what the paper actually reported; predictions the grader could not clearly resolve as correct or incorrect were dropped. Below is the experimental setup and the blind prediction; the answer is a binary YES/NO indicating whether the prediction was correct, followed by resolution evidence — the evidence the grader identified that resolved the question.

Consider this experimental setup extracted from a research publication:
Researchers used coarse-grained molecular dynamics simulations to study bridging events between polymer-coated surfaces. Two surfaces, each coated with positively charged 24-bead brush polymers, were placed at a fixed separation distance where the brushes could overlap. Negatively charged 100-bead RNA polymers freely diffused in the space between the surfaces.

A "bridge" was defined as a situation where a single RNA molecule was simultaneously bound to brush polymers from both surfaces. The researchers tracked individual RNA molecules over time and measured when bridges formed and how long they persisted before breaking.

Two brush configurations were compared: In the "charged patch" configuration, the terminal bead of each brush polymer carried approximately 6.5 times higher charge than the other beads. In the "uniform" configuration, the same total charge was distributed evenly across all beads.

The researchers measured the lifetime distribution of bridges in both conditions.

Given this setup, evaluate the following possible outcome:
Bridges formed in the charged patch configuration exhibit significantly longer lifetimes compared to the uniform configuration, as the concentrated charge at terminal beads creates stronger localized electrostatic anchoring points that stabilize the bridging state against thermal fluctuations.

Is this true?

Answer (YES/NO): YES